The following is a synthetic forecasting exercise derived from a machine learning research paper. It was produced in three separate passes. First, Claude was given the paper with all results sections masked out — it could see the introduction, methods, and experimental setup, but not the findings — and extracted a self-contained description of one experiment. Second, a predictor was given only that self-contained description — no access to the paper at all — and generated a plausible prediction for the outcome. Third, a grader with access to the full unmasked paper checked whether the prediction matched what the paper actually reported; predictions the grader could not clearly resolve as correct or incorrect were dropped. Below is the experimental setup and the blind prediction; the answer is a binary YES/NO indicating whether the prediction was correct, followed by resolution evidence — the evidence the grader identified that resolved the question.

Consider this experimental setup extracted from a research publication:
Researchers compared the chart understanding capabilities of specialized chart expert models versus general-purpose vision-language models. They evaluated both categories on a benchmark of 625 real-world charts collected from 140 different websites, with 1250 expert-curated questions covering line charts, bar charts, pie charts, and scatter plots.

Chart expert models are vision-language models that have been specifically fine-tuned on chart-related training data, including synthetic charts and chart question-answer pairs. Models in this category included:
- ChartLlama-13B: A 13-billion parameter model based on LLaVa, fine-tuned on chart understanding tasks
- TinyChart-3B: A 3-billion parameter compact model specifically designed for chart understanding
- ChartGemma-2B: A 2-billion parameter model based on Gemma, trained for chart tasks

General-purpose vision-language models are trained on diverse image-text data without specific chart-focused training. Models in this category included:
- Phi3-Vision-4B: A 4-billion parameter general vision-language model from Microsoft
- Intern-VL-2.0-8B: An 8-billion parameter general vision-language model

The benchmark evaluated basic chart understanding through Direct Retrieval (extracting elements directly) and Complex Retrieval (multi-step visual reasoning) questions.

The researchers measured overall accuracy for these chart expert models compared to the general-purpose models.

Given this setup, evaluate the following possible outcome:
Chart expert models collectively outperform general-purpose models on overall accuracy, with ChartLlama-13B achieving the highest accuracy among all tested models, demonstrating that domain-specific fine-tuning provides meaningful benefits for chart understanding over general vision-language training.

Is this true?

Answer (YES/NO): NO